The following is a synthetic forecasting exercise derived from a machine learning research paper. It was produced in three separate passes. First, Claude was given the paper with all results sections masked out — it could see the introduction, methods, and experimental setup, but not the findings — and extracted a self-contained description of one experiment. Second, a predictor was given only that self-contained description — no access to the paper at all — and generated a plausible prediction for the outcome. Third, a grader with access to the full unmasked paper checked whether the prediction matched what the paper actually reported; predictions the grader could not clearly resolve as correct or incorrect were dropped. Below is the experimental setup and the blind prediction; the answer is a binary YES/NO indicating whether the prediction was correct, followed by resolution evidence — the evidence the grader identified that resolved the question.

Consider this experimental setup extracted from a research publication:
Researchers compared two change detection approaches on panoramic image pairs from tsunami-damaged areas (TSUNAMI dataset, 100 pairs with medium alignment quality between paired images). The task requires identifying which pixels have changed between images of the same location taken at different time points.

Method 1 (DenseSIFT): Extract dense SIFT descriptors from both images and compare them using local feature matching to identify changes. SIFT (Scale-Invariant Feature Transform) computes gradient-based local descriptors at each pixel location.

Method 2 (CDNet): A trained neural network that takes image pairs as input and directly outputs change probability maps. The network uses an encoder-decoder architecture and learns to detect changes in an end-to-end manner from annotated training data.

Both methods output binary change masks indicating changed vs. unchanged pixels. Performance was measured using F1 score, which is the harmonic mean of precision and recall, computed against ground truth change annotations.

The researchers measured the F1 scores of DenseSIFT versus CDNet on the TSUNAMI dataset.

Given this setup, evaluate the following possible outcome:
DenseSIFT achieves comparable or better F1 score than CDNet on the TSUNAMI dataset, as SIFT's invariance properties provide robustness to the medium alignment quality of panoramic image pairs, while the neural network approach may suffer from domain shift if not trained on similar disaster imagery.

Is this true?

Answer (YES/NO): NO